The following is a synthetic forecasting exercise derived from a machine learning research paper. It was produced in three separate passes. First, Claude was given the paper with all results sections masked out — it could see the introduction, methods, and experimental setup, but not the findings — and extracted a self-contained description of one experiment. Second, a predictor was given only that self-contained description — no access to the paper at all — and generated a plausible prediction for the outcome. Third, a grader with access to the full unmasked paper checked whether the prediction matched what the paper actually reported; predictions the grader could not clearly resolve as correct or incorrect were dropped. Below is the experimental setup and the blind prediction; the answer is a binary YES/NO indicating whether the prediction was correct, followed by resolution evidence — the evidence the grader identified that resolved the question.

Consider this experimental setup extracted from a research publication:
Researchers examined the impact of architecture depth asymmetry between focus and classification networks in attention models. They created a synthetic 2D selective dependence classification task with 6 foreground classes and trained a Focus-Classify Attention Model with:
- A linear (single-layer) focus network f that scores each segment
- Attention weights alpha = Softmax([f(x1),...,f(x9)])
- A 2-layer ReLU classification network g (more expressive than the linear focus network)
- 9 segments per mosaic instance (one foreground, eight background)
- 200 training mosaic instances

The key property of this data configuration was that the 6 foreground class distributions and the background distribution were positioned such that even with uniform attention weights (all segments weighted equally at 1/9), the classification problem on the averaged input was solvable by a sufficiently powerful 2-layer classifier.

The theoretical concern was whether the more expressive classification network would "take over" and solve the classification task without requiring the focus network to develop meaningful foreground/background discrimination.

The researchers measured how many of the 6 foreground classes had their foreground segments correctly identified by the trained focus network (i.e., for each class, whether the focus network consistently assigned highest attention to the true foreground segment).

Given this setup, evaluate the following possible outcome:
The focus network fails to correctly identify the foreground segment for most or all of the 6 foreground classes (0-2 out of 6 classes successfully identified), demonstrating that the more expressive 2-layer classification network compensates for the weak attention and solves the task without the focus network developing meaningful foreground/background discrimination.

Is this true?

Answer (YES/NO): NO